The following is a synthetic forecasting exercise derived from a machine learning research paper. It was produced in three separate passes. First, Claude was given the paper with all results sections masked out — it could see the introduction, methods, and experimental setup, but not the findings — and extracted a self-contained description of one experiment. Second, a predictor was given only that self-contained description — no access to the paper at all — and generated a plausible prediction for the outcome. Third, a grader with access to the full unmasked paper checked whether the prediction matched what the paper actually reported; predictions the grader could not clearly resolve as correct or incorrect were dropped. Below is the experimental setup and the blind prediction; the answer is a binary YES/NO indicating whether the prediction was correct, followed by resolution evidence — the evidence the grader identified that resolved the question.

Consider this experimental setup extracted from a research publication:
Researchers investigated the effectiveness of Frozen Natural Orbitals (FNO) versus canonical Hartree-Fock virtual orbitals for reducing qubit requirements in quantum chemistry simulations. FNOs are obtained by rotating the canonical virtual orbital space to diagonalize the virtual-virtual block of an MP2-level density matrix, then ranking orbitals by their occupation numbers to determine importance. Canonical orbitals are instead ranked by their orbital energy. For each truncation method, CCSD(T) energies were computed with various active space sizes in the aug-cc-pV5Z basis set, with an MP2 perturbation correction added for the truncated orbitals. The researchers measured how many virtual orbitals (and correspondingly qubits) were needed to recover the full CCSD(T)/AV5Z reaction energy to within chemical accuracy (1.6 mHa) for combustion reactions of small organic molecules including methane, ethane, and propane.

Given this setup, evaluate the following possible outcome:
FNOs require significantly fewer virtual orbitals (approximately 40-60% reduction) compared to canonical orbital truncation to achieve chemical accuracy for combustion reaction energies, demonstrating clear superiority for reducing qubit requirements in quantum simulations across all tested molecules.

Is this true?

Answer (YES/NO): NO